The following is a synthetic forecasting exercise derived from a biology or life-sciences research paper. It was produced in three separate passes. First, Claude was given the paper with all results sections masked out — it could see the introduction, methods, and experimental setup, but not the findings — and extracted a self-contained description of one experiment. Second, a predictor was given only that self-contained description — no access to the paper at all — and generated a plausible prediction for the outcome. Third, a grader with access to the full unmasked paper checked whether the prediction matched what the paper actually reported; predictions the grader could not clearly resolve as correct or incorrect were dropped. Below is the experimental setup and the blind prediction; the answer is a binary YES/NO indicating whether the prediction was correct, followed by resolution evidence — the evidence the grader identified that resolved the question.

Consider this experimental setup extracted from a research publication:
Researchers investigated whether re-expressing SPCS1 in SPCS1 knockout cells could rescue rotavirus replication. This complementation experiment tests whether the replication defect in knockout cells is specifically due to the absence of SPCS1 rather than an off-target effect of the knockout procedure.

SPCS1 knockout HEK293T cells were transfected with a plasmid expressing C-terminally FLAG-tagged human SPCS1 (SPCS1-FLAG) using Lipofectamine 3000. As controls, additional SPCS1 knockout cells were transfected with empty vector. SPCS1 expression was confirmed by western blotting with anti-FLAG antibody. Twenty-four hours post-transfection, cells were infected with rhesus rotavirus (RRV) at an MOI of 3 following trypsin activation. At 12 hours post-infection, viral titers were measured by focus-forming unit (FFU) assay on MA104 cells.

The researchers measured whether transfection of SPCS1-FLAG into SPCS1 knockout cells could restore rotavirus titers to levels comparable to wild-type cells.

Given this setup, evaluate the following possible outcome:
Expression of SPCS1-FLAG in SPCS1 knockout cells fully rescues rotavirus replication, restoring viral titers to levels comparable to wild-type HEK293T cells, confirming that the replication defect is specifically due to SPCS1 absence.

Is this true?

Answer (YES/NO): NO